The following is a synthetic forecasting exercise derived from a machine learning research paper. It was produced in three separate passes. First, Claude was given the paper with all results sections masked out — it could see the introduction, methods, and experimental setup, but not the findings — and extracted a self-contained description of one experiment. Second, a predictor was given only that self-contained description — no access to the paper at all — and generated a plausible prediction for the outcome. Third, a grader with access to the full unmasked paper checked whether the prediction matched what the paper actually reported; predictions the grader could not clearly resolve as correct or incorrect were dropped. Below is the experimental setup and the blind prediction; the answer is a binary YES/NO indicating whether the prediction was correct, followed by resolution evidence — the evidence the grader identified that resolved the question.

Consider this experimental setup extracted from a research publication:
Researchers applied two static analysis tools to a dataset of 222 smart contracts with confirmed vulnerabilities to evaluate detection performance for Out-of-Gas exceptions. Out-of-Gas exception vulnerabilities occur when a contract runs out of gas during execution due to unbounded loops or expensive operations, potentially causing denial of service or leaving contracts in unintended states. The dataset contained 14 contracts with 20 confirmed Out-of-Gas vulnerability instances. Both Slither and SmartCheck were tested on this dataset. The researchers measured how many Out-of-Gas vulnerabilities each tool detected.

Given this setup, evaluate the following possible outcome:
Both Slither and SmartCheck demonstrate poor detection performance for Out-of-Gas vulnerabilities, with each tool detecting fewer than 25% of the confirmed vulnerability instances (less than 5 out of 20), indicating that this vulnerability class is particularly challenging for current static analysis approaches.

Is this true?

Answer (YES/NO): NO